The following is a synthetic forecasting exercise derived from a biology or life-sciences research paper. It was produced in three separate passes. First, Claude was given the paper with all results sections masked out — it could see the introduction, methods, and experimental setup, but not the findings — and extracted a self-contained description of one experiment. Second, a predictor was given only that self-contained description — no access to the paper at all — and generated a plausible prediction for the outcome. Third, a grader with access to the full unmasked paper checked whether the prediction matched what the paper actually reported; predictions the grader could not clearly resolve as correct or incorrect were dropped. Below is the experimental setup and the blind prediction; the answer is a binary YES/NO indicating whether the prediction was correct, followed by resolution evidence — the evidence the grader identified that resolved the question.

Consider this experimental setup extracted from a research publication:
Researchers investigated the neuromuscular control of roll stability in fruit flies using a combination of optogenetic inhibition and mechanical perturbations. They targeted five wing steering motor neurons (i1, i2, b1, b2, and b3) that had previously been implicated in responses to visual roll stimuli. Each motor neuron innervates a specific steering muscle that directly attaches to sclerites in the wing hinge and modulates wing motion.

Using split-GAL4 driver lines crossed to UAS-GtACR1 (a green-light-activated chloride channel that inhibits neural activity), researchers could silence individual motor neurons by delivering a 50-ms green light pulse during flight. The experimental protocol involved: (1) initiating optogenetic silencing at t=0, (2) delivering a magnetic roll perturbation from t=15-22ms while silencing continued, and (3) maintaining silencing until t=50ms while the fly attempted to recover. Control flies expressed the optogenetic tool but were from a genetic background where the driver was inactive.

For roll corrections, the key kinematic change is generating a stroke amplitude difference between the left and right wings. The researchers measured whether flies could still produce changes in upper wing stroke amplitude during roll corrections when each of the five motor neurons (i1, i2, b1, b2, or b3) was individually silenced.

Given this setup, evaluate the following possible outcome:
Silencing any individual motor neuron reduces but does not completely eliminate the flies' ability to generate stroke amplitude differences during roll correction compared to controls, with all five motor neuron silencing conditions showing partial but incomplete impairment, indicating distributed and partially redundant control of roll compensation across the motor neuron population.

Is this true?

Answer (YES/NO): NO